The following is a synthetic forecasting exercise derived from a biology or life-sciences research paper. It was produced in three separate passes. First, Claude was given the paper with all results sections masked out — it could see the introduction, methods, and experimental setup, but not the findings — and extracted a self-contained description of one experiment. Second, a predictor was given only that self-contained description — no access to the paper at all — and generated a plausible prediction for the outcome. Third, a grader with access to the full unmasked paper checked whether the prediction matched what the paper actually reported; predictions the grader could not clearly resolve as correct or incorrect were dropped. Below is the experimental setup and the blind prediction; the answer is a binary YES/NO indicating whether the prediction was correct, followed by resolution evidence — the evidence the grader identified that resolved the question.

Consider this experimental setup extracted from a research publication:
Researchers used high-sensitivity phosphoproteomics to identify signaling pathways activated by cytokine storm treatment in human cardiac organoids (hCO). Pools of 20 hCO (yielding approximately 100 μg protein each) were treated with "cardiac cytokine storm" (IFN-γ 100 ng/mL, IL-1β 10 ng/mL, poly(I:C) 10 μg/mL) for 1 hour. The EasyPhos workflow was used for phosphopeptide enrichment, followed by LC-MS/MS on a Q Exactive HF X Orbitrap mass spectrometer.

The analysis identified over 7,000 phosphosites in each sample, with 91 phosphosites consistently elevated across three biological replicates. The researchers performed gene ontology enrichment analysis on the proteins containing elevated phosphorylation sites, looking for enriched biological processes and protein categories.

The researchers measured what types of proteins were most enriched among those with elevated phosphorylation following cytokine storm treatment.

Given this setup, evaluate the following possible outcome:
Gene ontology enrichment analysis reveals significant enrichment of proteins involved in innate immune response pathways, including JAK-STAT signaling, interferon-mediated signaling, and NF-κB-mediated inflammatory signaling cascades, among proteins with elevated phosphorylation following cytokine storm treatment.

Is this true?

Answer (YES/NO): NO